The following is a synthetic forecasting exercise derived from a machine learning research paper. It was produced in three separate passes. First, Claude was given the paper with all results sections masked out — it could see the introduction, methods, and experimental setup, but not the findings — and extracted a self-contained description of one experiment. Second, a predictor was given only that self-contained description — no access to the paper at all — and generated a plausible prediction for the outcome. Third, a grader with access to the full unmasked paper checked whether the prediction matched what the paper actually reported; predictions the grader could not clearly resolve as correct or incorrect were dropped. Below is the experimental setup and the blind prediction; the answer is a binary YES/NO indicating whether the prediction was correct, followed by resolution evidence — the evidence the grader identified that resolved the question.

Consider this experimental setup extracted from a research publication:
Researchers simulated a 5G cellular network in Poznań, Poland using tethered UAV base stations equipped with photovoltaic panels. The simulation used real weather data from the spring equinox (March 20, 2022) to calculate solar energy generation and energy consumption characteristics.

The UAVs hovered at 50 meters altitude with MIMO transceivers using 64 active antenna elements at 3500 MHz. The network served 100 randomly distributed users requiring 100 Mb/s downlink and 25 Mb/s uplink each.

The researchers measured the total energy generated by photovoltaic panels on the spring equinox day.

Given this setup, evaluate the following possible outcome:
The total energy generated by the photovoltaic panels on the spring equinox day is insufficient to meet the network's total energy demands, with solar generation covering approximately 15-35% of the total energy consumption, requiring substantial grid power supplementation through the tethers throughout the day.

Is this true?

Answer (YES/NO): NO